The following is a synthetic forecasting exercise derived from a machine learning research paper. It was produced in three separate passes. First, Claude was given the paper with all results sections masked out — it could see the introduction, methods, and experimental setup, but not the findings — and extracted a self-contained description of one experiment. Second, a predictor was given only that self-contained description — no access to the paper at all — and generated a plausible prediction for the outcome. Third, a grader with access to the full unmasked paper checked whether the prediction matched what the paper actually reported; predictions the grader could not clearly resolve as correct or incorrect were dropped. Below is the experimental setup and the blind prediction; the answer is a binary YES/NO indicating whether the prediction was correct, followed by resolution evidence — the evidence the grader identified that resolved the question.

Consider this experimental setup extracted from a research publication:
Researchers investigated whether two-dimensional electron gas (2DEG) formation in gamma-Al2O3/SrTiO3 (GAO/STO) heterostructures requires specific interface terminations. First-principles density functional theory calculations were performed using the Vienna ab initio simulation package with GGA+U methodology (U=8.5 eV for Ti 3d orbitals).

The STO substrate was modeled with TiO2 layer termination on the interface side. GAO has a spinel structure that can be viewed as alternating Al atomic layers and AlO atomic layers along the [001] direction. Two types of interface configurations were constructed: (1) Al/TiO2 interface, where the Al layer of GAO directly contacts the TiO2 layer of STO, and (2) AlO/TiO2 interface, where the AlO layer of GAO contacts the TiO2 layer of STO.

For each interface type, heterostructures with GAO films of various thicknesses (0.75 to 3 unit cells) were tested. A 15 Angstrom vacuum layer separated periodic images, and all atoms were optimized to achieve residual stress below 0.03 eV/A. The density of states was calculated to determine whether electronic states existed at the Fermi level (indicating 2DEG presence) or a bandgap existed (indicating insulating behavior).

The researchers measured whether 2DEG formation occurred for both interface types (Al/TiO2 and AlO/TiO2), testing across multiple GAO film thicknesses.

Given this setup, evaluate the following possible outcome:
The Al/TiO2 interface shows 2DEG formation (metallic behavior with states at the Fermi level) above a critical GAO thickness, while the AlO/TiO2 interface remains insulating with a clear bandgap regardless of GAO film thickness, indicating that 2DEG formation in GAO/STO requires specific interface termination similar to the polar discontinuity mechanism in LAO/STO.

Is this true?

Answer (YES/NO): YES